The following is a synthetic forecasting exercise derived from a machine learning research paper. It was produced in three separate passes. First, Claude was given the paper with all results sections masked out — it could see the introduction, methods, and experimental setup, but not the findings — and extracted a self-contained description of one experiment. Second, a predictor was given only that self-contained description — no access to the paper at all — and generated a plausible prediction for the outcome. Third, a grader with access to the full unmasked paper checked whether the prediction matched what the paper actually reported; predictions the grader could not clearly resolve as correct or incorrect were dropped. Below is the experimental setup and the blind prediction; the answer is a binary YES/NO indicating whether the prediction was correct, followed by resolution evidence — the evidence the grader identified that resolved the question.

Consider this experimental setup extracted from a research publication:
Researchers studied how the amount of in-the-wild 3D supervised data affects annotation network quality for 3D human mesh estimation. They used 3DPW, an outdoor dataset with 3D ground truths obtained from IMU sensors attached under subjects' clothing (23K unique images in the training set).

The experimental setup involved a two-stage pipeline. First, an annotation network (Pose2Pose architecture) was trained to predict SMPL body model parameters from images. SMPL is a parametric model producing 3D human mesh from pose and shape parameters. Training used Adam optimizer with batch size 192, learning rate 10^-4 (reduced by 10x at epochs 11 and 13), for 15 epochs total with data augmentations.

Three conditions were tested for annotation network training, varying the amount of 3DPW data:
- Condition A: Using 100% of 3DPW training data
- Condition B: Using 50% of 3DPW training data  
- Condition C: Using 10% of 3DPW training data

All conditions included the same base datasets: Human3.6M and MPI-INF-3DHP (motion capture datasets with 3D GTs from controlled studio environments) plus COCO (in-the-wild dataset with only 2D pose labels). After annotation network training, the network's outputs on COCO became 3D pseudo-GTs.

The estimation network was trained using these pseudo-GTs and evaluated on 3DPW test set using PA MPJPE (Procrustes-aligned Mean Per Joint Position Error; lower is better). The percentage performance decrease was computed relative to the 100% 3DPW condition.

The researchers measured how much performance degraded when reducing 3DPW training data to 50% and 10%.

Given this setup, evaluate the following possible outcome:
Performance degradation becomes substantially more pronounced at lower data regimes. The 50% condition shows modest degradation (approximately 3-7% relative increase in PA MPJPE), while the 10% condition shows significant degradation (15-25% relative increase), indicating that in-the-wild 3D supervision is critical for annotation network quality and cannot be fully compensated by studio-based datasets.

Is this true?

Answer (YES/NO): NO